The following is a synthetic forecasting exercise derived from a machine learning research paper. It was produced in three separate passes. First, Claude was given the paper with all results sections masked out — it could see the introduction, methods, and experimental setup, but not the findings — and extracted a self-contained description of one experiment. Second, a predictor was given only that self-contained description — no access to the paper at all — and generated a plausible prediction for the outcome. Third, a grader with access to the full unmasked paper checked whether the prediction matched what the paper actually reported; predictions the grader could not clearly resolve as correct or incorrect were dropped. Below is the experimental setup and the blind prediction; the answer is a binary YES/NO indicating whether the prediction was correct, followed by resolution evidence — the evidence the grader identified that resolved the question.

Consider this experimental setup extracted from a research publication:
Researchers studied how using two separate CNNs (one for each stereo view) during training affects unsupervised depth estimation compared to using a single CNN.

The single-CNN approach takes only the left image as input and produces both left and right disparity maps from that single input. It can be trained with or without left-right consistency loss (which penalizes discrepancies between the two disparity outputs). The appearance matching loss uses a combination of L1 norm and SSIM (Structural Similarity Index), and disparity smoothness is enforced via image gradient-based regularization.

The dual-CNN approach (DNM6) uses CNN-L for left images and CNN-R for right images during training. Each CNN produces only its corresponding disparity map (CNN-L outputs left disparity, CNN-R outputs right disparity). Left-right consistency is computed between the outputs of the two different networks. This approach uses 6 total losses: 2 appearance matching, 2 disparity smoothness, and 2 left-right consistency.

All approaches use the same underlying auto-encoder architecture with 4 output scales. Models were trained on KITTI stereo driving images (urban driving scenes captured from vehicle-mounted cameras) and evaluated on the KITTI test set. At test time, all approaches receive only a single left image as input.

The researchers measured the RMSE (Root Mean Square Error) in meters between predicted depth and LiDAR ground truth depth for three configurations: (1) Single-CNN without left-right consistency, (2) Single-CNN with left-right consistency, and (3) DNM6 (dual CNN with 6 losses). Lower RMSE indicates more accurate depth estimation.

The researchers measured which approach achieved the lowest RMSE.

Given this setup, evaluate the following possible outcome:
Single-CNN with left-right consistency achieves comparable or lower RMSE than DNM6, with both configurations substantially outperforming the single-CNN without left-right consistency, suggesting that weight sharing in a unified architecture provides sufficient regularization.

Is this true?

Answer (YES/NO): YES